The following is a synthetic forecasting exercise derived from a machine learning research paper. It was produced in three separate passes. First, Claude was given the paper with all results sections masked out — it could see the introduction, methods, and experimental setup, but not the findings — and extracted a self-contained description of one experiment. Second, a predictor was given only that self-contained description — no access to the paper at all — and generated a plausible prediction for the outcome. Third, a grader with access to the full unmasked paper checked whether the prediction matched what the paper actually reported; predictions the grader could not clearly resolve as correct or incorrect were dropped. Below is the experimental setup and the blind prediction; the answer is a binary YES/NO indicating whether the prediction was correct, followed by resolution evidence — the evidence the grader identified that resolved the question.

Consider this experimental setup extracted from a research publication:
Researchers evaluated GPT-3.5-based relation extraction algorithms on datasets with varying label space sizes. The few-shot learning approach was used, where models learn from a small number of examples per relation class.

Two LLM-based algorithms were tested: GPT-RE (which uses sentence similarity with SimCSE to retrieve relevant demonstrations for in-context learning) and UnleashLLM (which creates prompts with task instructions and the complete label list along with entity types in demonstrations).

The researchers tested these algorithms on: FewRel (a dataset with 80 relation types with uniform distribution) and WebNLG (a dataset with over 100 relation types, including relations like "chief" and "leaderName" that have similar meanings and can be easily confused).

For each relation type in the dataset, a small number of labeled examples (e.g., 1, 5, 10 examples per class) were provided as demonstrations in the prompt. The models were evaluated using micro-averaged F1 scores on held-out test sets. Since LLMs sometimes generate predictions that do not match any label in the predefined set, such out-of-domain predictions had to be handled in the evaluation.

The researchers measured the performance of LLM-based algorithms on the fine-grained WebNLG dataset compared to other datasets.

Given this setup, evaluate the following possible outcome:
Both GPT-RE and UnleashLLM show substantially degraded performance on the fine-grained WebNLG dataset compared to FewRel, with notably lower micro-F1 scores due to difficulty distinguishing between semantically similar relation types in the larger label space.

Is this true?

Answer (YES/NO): NO